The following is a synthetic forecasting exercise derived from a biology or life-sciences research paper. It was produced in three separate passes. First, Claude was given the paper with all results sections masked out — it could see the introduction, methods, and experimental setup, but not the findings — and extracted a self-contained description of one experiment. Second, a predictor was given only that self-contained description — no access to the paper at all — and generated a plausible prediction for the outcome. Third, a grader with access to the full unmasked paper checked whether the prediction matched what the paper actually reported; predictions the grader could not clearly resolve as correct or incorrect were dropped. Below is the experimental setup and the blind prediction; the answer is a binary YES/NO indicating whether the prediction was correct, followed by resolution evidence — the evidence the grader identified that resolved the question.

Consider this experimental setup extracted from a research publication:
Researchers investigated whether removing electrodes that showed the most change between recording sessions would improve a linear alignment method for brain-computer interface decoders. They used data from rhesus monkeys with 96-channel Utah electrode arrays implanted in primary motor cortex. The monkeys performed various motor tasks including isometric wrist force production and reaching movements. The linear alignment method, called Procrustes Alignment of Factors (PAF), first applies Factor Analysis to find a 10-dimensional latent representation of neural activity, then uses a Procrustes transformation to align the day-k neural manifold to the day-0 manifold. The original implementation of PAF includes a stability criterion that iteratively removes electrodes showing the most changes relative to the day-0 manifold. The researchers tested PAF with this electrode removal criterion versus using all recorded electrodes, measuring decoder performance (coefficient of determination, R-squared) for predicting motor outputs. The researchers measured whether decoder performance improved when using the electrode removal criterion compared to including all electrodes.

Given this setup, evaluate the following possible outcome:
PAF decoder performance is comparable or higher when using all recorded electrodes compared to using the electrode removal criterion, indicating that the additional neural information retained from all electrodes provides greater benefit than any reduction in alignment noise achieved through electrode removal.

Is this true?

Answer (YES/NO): YES